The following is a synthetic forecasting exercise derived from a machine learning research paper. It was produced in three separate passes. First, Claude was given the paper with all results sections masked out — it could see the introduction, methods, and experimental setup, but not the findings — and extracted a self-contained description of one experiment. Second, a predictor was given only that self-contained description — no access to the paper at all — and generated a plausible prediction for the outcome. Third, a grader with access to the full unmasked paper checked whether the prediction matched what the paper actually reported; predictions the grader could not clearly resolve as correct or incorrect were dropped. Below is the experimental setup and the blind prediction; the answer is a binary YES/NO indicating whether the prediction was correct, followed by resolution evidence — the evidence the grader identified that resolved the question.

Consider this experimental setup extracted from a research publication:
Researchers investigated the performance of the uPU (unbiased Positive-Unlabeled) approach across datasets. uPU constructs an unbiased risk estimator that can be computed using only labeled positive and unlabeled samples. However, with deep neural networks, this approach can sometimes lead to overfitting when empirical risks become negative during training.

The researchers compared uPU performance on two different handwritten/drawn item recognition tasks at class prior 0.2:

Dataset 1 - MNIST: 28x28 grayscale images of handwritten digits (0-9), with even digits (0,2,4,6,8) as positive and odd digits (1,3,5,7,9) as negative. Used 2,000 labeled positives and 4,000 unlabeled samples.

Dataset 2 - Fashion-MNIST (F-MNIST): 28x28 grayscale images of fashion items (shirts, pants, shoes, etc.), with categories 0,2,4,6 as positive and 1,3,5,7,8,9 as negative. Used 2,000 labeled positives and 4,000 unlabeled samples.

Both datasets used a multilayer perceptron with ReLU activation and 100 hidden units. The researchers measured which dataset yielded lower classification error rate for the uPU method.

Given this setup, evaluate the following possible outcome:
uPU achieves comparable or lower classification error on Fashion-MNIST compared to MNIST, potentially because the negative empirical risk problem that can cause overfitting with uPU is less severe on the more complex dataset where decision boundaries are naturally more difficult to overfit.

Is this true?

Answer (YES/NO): YES